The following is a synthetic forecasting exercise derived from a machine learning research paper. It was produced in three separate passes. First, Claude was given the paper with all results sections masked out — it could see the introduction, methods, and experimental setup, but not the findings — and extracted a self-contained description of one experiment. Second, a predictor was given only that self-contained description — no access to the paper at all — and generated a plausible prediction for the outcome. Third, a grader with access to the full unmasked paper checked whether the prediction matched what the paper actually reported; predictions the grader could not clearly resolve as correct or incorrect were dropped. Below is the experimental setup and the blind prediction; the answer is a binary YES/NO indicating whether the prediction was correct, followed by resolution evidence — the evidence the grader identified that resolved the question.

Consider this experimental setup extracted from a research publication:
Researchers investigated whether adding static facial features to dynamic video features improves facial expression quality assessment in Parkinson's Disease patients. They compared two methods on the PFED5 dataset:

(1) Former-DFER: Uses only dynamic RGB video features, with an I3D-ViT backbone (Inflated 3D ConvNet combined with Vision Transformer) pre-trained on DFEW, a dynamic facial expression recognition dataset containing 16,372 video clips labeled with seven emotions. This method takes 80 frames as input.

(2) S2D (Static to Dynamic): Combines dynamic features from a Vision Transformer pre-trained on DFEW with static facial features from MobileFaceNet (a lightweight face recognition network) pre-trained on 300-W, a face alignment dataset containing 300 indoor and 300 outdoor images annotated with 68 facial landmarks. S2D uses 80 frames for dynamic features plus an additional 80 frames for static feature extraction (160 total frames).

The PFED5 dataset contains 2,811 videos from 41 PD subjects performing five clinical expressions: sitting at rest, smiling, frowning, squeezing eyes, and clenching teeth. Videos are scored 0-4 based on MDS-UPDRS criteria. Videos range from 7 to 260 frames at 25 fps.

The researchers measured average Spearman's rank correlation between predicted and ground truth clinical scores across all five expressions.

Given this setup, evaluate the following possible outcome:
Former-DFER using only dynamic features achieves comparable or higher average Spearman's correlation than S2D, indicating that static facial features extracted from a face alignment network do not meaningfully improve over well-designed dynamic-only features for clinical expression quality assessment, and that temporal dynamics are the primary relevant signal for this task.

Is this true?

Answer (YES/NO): YES